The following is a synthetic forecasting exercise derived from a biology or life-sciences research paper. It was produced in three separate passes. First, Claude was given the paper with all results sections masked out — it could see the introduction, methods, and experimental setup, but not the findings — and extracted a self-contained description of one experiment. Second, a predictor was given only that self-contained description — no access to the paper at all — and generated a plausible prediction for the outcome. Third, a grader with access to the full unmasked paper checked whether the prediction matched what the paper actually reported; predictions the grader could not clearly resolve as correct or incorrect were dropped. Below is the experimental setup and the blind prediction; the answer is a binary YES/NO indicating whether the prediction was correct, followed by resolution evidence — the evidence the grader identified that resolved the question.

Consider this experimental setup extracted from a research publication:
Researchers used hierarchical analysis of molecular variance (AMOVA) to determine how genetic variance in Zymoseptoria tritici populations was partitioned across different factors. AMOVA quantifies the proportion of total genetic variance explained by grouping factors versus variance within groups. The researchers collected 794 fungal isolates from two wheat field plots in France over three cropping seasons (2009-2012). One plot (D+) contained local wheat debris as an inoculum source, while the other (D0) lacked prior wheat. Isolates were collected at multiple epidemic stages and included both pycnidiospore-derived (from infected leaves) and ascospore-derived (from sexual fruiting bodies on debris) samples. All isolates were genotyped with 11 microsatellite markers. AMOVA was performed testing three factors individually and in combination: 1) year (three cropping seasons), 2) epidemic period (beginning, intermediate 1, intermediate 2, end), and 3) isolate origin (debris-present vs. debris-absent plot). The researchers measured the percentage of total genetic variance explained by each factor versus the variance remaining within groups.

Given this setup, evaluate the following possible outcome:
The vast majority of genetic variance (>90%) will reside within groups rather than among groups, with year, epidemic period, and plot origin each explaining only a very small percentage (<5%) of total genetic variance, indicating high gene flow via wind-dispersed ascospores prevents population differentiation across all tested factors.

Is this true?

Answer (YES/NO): YES